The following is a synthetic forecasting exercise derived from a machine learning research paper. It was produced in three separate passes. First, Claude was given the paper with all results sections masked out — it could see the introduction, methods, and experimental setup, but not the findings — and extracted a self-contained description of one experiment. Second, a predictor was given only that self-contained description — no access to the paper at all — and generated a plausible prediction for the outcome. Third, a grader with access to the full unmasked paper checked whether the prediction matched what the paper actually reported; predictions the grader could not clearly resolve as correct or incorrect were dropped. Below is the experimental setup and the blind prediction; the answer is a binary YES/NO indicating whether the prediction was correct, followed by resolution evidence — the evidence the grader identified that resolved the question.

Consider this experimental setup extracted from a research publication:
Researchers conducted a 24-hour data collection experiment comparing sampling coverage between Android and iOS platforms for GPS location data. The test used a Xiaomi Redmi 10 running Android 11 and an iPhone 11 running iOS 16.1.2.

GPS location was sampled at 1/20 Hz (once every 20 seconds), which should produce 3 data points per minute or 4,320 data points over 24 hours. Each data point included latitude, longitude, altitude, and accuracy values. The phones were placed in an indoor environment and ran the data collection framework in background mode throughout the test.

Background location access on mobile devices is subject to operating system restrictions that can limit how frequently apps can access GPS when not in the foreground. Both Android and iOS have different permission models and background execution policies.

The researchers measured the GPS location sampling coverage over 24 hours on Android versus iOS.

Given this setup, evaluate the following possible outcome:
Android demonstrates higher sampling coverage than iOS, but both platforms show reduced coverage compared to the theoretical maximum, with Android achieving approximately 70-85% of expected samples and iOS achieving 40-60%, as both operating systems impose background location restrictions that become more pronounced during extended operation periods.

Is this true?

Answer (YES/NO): NO